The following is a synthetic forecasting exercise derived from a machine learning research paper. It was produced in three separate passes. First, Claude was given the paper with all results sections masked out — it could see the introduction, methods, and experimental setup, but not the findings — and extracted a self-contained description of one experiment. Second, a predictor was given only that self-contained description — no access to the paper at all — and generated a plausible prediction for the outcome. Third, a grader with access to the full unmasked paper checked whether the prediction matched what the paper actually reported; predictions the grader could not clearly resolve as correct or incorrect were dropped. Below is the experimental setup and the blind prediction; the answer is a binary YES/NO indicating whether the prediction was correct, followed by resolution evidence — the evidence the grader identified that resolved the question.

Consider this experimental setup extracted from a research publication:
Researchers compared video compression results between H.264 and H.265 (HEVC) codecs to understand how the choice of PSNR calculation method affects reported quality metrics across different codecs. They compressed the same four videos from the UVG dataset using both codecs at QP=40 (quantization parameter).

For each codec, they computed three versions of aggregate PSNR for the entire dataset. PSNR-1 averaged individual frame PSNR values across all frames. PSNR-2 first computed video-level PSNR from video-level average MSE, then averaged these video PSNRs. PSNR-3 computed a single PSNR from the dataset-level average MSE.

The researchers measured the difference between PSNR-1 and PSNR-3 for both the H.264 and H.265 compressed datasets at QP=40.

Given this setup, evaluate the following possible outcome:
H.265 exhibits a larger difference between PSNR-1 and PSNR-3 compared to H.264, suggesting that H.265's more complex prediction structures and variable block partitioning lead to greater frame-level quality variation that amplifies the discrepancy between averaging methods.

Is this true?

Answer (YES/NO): NO